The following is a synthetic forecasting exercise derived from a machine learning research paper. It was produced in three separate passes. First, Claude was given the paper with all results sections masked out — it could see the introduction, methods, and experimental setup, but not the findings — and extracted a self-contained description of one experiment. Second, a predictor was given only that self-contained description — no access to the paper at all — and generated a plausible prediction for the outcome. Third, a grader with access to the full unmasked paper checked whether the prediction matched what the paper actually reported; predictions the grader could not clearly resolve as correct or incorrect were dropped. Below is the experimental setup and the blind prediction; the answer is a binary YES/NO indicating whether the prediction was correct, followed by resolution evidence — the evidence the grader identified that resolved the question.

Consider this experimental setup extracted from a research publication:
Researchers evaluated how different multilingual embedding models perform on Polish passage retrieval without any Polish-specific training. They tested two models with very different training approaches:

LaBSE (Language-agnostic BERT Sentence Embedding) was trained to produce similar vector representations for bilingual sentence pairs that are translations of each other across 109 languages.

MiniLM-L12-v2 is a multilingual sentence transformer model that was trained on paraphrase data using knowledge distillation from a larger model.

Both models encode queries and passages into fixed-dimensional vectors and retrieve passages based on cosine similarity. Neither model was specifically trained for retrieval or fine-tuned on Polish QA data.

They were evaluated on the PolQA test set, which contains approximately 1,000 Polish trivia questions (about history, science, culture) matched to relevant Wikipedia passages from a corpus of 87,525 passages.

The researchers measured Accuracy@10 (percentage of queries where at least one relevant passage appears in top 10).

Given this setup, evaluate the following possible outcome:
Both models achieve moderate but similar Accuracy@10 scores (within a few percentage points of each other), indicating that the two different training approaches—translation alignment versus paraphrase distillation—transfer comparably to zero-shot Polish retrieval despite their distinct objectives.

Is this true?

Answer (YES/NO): NO